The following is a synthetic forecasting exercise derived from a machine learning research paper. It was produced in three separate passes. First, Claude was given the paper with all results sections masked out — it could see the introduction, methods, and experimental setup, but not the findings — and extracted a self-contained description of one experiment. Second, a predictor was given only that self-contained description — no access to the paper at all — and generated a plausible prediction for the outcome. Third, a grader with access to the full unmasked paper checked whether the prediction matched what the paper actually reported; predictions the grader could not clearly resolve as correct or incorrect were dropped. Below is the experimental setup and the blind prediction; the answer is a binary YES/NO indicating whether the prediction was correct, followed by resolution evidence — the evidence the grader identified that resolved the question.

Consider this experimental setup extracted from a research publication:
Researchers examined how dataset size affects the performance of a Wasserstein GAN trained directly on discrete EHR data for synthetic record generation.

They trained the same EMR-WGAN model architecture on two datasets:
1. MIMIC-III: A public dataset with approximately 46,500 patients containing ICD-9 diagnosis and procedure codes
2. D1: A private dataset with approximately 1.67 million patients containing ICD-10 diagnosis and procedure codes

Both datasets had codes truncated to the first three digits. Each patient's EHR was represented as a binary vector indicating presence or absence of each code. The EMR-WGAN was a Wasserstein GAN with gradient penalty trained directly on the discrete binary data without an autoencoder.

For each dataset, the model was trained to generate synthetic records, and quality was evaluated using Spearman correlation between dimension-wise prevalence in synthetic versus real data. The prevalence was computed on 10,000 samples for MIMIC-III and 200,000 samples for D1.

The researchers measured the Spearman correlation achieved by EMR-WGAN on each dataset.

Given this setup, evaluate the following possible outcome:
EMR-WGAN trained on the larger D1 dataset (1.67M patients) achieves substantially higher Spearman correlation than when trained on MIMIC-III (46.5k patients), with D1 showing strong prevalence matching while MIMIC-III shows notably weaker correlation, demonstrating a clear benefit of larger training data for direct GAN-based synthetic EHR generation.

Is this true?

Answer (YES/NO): YES